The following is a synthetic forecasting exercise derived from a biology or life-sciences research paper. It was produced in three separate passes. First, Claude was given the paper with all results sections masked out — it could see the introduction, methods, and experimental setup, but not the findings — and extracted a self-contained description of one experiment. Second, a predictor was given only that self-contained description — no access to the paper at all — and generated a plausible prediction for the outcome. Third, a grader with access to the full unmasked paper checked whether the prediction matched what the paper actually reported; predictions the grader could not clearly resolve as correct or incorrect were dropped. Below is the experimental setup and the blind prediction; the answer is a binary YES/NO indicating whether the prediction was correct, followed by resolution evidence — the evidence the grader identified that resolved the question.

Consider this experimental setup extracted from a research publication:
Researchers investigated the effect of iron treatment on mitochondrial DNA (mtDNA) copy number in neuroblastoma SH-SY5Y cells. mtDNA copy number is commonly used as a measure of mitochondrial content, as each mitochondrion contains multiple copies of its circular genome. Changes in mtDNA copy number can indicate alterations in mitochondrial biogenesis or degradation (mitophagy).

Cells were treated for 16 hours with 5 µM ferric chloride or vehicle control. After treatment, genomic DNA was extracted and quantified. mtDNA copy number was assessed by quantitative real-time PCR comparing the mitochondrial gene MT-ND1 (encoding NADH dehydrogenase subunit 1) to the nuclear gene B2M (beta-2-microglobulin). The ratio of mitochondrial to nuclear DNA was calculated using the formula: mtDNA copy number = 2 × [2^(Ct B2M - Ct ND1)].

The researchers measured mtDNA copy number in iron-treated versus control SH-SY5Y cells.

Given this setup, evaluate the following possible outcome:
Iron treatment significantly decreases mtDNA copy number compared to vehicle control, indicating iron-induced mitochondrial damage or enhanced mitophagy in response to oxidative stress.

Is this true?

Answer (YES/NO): NO